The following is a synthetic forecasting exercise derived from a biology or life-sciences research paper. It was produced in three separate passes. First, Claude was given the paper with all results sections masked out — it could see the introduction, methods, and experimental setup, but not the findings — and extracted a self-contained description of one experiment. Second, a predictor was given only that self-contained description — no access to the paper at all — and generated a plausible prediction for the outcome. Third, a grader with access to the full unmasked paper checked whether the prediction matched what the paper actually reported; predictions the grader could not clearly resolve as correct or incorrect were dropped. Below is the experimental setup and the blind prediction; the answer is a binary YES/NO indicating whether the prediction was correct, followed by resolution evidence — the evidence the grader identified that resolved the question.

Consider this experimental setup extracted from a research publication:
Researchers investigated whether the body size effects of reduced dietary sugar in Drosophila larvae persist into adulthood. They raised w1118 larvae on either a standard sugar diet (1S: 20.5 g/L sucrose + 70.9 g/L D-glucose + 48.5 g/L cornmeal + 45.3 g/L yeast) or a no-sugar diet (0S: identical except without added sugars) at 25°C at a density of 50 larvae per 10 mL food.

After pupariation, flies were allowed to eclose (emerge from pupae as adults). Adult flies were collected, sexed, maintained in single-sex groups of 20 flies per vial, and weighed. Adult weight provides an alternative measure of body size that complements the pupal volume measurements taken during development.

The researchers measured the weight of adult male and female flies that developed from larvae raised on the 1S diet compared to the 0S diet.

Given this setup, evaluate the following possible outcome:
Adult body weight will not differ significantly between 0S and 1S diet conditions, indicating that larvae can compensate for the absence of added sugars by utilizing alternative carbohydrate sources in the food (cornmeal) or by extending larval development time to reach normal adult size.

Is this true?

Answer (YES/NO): NO